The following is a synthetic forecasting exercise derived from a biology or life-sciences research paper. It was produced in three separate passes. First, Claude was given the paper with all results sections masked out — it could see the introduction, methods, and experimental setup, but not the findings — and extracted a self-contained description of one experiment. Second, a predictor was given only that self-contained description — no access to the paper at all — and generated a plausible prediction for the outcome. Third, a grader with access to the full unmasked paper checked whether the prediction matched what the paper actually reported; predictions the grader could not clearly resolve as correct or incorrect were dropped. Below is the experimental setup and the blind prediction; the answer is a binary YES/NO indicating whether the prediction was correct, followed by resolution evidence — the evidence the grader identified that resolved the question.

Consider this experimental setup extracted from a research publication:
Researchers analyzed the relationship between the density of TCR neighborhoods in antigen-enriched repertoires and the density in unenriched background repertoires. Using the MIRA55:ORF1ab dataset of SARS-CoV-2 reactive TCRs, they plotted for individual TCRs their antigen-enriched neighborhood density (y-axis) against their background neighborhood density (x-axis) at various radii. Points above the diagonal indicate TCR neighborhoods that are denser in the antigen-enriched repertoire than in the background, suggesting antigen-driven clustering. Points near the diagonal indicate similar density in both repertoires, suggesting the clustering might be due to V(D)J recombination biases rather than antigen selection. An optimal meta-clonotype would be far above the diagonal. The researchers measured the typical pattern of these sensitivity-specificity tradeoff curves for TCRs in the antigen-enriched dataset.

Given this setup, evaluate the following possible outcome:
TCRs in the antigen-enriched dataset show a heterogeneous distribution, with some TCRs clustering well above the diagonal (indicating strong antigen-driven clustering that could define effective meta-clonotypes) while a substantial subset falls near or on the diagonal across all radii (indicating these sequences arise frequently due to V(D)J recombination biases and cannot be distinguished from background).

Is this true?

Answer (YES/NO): YES